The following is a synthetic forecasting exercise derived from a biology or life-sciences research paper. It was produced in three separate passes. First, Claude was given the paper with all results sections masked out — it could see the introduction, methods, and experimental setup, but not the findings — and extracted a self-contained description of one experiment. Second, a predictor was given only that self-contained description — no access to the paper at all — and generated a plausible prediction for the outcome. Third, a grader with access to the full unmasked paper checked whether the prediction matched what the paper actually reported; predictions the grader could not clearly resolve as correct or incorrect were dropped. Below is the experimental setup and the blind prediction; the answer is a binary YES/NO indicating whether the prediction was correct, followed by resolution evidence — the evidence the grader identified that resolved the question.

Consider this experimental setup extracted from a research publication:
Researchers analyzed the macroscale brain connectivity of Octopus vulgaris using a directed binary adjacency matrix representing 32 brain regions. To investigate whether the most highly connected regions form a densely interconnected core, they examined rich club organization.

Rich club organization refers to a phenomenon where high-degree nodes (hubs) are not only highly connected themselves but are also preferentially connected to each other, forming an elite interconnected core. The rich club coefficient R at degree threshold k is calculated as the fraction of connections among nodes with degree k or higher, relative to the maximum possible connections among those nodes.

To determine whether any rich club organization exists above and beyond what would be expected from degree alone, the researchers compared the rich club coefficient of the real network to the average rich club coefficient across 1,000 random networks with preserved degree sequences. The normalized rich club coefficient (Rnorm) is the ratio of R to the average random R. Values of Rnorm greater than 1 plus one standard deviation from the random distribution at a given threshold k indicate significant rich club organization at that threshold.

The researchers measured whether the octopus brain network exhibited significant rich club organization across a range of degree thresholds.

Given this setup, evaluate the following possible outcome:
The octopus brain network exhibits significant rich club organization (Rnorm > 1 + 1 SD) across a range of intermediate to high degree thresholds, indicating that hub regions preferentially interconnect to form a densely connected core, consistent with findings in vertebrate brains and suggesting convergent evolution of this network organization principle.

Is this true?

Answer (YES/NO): YES